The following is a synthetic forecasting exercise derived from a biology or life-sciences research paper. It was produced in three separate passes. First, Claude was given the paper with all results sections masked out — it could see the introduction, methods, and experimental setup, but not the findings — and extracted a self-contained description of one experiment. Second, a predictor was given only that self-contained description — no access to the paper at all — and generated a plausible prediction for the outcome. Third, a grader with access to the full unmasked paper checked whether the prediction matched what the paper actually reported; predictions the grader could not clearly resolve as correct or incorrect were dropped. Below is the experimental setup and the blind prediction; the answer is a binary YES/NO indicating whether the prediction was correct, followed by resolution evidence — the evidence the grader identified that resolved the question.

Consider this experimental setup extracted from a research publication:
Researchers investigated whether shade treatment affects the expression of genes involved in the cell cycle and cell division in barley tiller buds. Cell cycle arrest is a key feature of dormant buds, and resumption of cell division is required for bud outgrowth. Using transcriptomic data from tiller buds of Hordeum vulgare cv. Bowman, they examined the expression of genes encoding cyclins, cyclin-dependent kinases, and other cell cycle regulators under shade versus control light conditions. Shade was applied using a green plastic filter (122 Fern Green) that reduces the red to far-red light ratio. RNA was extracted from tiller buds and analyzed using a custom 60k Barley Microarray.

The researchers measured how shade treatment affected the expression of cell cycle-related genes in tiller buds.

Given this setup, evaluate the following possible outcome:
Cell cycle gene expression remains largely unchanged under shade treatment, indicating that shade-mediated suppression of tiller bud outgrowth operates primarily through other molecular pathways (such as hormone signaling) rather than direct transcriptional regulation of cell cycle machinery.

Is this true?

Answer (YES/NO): NO